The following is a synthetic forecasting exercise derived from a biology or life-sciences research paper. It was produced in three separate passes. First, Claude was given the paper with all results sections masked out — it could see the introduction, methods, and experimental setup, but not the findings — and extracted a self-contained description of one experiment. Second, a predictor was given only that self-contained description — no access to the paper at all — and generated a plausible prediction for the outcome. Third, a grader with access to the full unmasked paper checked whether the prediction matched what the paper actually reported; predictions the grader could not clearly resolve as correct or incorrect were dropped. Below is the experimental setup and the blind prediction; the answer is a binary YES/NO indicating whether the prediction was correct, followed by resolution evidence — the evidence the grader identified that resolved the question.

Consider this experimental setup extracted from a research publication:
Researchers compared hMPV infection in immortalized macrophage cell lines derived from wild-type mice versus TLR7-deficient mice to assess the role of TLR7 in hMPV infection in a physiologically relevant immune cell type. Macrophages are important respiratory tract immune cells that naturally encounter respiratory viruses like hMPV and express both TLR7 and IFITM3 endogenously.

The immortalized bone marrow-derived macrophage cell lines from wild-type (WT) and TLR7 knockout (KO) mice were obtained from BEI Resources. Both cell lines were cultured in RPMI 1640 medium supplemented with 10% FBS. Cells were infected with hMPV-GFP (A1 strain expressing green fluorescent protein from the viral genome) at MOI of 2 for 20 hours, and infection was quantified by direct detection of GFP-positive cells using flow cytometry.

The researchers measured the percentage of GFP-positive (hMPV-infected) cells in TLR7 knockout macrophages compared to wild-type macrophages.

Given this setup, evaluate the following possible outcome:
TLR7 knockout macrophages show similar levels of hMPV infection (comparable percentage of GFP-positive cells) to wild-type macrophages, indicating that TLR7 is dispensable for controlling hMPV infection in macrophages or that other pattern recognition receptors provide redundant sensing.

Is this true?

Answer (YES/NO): NO